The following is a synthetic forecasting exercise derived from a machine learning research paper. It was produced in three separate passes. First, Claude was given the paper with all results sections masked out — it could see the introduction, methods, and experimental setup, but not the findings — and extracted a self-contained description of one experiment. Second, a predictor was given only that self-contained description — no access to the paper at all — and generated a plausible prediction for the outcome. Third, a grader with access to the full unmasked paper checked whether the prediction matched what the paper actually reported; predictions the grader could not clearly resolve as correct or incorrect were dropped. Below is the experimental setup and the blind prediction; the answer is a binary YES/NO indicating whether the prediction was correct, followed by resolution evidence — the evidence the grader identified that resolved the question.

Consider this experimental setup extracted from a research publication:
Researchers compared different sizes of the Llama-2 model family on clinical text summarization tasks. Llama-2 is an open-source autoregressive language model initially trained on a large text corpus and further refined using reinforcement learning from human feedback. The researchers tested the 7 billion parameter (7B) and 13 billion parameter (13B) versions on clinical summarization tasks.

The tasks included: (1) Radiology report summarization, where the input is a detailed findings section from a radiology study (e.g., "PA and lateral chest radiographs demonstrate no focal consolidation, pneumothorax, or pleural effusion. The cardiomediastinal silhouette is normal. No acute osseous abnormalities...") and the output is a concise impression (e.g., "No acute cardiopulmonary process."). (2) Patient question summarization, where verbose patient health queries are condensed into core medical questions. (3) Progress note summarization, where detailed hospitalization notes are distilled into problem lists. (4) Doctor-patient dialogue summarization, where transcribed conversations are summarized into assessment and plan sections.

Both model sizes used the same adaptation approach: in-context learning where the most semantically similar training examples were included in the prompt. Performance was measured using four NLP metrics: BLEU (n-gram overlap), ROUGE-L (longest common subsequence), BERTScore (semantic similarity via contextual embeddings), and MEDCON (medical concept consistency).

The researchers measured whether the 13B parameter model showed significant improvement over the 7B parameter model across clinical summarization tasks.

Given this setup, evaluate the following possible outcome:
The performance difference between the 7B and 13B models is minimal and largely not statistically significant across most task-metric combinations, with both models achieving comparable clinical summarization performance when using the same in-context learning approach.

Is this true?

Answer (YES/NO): YES